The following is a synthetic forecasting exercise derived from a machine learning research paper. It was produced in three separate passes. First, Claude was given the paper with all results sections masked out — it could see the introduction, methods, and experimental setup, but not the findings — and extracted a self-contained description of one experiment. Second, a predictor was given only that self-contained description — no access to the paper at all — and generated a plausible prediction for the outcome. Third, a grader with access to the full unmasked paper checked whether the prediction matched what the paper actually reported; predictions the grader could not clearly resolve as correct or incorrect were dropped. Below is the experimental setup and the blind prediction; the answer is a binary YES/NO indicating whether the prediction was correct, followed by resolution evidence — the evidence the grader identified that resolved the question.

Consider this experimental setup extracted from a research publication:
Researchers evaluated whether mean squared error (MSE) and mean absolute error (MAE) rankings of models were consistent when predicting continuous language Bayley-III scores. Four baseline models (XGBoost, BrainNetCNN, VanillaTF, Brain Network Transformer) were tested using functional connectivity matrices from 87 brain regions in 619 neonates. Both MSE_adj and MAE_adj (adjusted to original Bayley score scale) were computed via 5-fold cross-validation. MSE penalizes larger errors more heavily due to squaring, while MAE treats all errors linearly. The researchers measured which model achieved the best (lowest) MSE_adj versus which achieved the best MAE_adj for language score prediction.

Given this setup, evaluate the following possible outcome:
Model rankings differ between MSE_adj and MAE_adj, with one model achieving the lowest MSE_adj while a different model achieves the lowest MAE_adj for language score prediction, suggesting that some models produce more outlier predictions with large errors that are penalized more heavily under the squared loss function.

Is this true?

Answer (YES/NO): YES